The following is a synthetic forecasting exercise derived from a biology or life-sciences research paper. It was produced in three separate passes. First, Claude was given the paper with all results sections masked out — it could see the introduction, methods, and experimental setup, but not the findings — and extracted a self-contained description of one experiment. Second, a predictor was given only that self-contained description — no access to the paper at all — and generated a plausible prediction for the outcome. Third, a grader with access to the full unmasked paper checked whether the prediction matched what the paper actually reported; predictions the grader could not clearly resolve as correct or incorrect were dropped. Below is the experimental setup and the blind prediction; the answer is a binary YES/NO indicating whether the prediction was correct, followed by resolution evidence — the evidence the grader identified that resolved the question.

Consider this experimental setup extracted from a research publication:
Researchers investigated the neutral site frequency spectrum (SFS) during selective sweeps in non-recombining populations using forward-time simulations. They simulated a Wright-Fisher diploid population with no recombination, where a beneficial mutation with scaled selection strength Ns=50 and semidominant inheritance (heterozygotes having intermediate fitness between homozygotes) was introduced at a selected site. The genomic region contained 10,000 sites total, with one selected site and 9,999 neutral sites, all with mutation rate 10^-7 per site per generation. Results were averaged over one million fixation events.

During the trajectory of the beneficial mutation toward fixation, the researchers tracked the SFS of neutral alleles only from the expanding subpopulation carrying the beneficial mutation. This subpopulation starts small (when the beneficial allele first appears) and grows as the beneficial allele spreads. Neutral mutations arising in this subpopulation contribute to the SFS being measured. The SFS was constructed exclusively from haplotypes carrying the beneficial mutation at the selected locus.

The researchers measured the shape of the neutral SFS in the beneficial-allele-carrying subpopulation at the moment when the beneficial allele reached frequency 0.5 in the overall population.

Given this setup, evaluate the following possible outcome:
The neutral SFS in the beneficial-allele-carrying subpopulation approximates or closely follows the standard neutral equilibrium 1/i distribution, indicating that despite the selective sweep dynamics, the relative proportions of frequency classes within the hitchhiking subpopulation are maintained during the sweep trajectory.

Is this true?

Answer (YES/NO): NO